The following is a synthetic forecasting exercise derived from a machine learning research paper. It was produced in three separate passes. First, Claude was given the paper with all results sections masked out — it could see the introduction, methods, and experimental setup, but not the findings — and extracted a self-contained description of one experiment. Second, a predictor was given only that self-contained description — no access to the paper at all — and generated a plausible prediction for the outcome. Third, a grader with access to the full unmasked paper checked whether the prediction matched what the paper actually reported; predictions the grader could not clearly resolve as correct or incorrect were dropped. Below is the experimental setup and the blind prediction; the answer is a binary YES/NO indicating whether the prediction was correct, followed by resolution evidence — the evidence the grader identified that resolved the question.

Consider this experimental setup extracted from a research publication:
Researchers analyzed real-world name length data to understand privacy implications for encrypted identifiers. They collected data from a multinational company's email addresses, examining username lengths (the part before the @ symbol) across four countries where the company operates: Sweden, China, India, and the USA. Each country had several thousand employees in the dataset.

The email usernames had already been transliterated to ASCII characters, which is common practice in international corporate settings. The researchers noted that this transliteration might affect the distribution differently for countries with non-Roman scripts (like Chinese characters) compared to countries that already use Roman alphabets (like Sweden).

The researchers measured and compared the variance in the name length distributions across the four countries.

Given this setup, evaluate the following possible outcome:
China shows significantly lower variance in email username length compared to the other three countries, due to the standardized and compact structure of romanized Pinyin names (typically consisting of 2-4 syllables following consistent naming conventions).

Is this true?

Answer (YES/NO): YES